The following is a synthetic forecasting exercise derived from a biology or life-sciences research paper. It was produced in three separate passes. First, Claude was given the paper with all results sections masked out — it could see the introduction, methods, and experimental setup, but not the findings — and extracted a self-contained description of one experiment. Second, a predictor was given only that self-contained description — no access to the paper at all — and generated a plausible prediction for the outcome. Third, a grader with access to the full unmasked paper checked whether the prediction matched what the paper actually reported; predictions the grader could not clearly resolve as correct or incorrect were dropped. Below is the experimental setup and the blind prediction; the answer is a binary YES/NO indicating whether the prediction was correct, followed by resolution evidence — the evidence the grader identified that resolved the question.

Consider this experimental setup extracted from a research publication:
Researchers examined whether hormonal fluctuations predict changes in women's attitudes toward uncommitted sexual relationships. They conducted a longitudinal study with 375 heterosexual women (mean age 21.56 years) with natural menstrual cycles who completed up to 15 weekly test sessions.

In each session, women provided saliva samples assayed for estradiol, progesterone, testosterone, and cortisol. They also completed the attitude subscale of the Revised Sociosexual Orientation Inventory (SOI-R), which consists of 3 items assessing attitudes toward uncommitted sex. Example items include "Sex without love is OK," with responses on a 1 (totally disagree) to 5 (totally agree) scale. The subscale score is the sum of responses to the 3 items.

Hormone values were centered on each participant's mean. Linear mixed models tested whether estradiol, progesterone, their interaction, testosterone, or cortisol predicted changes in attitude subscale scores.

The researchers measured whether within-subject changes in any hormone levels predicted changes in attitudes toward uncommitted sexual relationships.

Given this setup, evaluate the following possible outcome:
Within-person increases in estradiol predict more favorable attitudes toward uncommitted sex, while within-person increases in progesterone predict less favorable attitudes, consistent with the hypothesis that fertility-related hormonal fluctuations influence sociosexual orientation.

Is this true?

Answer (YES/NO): NO